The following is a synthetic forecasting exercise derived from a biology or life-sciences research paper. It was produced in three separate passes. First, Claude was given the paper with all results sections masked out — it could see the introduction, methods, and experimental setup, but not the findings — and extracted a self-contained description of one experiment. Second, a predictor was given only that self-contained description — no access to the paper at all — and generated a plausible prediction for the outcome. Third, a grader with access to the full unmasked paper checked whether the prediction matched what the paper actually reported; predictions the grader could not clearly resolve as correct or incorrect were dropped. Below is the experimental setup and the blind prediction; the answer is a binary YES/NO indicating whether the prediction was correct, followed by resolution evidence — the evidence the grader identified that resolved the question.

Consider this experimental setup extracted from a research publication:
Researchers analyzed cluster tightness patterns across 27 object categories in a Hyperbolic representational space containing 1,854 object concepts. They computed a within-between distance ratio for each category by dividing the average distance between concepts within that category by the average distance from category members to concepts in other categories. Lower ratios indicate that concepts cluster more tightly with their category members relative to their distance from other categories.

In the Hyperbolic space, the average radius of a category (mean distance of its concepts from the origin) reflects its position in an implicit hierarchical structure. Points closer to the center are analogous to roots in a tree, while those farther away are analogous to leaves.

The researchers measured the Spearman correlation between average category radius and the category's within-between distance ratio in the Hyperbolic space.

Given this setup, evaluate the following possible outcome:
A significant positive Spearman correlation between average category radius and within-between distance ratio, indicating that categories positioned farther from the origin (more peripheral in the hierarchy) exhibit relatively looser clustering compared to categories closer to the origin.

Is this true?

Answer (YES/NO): YES